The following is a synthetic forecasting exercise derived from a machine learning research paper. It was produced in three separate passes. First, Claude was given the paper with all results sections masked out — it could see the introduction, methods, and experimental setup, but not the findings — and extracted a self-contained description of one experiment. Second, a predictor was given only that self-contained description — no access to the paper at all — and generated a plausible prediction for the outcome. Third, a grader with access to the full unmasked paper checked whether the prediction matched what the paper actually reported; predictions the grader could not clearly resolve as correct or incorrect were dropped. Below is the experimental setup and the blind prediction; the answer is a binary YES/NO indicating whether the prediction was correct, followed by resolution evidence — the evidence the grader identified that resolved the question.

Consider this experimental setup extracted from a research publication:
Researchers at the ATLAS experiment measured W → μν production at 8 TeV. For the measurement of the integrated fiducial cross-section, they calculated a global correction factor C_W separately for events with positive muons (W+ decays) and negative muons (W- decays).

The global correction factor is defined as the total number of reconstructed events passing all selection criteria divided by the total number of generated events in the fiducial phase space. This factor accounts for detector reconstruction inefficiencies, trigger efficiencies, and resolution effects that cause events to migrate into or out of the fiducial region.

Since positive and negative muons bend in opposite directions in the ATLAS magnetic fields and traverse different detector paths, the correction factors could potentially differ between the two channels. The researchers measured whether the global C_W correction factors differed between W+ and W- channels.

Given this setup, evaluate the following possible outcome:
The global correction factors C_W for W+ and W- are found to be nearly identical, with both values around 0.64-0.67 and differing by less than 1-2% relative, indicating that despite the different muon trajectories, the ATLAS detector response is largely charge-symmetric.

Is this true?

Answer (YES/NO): NO